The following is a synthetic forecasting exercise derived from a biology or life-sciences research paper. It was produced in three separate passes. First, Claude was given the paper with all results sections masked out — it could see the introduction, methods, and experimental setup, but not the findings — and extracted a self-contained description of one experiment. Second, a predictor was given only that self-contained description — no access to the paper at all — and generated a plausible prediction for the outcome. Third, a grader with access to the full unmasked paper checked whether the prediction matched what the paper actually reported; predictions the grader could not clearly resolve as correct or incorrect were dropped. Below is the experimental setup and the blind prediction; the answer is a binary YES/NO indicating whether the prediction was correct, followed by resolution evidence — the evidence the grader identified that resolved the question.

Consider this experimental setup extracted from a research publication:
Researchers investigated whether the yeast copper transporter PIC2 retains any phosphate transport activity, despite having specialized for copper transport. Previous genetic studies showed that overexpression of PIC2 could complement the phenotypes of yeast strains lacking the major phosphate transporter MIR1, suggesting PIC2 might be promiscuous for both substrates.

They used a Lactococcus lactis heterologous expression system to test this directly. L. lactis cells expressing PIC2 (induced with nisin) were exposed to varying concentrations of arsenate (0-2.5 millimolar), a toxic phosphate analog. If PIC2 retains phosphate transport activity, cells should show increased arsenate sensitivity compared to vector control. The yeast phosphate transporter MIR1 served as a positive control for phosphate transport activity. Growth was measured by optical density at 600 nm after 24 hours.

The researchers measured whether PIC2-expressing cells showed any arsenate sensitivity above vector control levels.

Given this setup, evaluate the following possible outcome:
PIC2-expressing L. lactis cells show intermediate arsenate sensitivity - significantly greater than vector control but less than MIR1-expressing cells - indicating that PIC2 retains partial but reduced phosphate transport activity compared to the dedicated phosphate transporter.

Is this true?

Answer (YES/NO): NO